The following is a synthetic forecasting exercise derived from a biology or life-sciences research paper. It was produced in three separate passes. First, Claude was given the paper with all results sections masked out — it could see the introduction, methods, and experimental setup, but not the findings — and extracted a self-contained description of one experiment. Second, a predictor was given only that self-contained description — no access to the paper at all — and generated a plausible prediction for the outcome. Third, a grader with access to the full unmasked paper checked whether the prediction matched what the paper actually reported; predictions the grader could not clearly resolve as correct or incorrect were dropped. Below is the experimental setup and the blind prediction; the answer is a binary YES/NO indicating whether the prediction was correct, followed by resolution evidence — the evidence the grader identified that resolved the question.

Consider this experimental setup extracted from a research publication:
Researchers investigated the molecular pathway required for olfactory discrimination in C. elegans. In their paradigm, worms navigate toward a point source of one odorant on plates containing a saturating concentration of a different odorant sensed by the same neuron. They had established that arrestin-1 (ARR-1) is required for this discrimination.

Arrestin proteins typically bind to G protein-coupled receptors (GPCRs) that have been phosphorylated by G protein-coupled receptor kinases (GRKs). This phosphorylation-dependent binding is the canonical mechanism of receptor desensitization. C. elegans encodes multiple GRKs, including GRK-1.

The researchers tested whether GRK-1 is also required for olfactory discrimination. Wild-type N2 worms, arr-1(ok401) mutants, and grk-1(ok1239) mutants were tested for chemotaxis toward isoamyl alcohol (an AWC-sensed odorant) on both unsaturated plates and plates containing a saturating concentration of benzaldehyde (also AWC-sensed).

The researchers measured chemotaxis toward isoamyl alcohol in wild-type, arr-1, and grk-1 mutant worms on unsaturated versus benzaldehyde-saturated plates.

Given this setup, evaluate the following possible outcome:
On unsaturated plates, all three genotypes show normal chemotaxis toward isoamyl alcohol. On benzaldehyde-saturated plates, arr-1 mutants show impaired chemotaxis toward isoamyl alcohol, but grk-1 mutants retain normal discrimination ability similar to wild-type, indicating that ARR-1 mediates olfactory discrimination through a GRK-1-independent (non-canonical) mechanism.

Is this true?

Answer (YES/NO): NO